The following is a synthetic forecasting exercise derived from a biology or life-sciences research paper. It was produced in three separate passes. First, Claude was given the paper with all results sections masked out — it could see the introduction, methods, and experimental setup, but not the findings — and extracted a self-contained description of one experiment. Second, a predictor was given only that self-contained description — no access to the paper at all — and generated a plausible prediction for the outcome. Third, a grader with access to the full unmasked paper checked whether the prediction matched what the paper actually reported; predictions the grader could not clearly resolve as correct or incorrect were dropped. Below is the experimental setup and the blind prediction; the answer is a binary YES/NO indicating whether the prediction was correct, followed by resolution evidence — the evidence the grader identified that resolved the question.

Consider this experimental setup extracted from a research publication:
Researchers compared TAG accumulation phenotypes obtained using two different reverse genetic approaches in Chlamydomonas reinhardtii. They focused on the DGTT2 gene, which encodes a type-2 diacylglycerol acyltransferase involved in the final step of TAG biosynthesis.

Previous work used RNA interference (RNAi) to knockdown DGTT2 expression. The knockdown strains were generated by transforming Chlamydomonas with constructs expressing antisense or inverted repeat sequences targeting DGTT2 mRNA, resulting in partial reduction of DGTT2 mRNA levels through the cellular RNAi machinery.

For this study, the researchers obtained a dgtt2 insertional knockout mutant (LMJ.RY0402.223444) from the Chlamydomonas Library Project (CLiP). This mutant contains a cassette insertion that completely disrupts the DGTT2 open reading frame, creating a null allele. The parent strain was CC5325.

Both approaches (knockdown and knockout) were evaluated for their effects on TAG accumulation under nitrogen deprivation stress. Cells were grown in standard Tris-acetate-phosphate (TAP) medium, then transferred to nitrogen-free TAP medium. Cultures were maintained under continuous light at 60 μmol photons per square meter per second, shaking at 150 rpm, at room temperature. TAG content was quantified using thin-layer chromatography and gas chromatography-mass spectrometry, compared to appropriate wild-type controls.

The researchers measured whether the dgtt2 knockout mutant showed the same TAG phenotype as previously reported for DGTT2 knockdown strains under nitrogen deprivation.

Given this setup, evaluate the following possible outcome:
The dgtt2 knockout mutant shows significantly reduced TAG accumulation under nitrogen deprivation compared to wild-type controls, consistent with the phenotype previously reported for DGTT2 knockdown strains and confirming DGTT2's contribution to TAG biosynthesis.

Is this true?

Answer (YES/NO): NO